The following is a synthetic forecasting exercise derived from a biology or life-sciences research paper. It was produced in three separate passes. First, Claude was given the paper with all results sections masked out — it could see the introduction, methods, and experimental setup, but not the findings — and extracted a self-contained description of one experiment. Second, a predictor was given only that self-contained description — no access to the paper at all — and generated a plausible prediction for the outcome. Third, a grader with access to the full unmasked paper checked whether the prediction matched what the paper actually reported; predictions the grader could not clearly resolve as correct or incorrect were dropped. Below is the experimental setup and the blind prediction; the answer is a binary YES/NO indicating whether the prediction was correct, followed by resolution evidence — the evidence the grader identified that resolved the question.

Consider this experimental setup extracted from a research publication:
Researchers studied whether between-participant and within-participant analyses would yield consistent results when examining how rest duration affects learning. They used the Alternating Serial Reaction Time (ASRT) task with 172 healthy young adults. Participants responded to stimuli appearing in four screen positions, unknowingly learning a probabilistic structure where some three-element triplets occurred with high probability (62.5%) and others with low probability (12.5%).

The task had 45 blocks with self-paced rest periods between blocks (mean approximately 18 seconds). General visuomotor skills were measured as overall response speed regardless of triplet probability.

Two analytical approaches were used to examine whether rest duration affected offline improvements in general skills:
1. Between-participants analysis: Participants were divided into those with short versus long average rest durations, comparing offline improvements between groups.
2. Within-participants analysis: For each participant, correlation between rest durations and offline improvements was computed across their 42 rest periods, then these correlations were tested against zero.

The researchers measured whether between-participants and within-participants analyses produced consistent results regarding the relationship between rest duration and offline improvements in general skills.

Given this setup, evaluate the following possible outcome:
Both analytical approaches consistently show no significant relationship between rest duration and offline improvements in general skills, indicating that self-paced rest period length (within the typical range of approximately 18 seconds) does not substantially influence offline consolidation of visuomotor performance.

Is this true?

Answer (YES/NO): NO